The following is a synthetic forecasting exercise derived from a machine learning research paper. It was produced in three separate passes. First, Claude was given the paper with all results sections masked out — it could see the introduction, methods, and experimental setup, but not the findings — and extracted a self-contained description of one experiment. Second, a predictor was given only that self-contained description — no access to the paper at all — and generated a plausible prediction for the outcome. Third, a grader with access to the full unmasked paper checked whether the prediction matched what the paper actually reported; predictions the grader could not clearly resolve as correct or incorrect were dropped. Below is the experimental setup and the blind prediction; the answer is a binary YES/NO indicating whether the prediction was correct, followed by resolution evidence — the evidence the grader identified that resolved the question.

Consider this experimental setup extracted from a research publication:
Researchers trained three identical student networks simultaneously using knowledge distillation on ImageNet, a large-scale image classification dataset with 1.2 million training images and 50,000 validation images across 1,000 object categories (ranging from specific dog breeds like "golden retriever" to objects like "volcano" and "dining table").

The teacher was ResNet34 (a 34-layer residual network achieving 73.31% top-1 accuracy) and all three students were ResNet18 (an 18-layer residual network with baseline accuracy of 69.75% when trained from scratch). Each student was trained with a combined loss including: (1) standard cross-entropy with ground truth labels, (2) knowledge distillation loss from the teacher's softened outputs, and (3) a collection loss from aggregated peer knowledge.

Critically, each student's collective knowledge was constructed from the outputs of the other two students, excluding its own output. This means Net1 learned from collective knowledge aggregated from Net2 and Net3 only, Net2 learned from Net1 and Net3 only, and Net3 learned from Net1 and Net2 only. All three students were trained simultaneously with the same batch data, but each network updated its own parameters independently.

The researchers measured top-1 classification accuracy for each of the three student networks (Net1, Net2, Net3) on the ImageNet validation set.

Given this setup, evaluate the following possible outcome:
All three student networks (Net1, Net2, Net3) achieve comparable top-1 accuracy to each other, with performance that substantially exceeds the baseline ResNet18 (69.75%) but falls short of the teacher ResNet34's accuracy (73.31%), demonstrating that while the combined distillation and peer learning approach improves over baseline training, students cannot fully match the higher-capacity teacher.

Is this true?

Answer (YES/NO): YES